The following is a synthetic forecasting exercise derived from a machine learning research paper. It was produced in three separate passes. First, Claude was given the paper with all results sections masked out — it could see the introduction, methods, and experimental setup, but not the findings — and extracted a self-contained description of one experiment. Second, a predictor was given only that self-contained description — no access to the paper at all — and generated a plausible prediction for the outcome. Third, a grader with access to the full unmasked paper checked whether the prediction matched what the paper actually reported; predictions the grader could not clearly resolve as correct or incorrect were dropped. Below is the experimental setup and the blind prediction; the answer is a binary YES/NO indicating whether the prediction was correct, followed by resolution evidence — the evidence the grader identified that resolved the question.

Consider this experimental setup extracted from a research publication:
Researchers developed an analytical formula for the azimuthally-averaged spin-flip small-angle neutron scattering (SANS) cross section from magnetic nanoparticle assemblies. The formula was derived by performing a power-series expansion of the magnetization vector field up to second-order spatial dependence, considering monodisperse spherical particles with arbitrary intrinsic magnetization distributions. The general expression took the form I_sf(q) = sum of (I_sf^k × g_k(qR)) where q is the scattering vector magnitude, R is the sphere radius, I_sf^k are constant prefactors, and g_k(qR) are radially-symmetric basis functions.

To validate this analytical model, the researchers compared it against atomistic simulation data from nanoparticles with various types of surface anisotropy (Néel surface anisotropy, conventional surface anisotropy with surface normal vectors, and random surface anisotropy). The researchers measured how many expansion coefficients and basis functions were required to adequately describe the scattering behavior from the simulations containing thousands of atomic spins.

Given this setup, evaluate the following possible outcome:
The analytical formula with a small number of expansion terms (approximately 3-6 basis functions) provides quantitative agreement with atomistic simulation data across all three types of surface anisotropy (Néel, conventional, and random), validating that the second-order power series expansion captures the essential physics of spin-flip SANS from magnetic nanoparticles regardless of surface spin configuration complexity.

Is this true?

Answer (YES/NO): NO